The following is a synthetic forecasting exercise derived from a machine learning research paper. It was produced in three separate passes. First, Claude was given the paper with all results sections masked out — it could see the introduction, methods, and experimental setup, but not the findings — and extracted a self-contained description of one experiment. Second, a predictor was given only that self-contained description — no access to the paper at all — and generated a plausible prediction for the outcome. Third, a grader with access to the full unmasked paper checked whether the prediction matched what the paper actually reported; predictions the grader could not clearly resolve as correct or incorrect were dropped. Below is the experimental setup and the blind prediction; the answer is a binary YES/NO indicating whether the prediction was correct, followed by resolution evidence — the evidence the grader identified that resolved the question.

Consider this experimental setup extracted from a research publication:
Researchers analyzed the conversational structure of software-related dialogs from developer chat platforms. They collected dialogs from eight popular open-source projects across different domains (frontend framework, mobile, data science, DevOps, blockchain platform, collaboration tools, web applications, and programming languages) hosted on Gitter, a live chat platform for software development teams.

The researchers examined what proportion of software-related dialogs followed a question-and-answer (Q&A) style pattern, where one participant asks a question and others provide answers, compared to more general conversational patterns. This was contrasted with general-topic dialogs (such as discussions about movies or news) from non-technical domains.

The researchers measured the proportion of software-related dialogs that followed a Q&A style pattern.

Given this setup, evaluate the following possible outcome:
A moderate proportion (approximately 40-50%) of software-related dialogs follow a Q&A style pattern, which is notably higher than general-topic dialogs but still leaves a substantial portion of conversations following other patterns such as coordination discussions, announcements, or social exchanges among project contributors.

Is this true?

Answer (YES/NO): NO